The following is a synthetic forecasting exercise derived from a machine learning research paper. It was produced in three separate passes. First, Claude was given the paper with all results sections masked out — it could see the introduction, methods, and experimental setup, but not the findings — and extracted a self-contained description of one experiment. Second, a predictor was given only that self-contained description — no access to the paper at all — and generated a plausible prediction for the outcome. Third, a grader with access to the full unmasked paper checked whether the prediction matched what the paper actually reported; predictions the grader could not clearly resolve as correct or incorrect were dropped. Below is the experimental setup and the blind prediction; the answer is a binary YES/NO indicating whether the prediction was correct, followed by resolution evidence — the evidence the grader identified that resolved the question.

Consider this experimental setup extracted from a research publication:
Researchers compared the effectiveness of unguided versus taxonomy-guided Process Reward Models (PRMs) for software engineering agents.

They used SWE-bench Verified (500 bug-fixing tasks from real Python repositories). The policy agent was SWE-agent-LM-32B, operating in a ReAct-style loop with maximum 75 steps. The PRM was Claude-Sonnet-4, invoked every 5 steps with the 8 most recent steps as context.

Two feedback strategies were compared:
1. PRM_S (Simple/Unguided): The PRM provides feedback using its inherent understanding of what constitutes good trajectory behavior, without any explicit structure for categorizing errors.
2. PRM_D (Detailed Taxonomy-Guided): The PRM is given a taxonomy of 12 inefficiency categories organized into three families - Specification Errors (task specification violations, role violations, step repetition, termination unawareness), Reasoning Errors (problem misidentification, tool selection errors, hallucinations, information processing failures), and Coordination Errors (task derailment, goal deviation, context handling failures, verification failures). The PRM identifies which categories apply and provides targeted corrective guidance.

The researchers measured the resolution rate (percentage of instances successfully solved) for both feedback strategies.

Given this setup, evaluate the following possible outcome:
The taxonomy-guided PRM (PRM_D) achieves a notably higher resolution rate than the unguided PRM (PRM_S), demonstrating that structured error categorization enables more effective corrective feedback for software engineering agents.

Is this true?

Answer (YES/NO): YES